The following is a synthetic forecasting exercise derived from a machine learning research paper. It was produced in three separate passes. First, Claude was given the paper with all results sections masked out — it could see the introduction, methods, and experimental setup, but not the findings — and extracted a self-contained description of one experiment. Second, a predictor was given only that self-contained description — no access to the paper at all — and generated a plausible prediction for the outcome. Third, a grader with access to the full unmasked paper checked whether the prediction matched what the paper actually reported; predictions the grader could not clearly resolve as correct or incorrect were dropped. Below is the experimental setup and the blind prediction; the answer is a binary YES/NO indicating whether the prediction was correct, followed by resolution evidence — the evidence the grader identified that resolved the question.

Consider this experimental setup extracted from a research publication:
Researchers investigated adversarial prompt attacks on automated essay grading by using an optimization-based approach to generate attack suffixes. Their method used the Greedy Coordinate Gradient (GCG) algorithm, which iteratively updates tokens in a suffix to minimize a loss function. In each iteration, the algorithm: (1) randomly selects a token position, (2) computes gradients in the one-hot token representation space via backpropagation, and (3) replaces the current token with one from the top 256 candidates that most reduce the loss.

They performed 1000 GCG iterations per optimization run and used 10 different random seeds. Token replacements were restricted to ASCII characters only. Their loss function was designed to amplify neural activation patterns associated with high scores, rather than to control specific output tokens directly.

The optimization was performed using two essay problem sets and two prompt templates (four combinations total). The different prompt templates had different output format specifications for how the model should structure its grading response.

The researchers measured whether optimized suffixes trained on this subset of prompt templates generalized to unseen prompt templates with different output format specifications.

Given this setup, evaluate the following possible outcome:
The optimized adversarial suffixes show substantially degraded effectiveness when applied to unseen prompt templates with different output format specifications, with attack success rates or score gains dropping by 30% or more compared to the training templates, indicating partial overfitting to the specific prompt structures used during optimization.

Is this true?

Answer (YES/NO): NO